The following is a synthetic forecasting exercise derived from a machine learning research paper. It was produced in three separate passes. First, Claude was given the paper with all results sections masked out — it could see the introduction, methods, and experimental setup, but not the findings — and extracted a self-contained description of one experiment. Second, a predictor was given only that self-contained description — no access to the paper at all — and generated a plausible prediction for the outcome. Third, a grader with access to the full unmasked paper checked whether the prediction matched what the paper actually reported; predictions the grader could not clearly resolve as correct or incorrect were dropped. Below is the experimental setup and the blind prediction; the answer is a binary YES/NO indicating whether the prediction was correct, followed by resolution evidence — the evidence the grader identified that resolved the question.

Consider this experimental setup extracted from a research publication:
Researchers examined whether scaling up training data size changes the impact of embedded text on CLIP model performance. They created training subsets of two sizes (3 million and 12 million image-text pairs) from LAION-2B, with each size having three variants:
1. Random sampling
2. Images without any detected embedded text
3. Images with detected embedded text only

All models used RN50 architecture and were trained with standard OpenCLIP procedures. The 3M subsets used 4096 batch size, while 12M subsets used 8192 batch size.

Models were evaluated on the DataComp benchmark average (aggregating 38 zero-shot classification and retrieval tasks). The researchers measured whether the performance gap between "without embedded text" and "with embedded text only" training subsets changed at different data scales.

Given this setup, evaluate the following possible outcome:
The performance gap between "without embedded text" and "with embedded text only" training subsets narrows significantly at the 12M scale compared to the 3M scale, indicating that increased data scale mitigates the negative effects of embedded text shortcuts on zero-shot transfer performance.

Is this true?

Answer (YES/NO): NO